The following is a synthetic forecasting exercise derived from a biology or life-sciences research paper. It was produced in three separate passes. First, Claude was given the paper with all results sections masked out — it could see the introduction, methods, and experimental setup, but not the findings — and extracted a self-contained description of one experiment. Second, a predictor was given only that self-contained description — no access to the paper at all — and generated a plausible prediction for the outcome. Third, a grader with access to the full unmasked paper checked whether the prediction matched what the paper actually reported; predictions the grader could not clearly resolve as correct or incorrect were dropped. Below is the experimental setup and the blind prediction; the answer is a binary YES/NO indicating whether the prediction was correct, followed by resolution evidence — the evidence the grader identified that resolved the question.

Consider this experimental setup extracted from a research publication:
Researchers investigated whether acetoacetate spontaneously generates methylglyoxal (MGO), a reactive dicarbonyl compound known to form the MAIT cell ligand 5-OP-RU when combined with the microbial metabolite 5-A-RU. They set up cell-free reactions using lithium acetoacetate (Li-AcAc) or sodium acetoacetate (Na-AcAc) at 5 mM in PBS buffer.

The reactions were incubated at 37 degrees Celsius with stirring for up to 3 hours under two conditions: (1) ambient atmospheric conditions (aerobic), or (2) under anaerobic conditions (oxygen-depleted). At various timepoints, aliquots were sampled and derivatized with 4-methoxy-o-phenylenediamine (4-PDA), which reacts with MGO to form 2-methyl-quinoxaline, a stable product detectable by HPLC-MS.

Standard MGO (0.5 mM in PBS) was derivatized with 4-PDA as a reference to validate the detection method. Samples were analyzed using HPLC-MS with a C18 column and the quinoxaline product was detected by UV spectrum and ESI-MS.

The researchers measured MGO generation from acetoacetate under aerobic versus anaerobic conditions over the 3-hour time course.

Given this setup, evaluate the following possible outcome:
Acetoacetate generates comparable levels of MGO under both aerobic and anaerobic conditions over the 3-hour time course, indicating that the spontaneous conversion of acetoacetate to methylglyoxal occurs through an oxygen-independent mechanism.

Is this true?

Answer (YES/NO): NO